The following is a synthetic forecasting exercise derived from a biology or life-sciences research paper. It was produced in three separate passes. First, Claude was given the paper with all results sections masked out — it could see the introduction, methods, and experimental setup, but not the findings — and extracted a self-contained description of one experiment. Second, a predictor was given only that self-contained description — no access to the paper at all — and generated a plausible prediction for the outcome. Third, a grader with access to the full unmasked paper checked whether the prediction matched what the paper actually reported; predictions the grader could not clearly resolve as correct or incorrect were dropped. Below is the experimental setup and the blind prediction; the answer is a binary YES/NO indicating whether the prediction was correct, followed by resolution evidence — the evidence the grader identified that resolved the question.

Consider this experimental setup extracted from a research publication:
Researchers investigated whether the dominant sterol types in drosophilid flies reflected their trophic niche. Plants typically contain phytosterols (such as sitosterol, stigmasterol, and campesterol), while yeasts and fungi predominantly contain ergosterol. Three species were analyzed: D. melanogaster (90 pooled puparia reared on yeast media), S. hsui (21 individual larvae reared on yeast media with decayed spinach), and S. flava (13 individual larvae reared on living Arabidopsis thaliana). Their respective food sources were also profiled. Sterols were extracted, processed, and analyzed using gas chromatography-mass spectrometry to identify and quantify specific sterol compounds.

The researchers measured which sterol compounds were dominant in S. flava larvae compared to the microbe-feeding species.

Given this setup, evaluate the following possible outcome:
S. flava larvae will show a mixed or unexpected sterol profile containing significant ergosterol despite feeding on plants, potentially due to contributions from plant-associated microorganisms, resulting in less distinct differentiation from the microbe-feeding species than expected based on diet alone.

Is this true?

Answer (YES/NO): NO